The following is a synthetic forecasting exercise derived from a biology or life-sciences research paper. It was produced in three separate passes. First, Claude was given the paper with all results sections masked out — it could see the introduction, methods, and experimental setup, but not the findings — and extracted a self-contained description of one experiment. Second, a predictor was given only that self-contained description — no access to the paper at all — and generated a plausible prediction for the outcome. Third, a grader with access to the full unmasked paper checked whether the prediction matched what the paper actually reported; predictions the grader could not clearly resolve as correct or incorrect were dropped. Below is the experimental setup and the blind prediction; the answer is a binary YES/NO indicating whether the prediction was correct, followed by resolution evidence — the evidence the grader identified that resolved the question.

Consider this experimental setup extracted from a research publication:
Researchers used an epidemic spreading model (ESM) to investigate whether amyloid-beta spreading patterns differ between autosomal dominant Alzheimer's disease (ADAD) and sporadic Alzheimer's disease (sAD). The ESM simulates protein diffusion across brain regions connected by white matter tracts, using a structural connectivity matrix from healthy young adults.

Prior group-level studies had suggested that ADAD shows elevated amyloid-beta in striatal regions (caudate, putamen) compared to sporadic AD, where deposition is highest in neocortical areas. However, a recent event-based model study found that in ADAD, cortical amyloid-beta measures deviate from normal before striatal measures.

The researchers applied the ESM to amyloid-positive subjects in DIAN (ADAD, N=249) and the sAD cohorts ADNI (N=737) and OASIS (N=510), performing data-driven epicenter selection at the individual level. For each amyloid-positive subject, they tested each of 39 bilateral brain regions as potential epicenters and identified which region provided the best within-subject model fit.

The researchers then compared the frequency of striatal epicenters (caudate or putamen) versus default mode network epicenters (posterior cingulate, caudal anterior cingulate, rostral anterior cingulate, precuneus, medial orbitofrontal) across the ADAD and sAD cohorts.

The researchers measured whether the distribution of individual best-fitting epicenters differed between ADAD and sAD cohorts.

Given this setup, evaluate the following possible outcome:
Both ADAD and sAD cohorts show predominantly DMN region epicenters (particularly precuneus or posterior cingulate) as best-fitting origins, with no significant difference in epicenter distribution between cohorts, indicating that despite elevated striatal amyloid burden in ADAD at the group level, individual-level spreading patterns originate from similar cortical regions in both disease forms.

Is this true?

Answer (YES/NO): NO